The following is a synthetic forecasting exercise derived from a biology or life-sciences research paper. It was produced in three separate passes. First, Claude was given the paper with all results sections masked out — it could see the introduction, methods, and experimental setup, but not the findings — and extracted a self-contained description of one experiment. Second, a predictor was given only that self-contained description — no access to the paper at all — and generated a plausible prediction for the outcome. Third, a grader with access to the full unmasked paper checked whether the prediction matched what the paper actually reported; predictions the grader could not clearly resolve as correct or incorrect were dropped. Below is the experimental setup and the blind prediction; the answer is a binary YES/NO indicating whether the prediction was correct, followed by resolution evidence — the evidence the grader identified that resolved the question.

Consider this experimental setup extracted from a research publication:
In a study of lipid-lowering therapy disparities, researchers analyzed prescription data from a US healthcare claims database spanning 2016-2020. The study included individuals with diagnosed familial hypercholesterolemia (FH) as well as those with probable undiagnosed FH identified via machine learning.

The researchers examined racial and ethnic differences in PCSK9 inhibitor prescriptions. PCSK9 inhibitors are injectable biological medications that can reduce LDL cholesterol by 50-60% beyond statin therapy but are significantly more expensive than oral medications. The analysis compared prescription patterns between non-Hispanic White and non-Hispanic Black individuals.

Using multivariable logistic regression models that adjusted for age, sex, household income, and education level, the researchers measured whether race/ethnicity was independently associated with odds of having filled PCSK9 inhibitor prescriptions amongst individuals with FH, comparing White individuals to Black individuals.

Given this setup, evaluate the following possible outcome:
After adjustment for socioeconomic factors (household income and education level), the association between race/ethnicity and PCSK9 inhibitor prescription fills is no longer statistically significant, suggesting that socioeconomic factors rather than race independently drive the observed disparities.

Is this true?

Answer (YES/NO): NO